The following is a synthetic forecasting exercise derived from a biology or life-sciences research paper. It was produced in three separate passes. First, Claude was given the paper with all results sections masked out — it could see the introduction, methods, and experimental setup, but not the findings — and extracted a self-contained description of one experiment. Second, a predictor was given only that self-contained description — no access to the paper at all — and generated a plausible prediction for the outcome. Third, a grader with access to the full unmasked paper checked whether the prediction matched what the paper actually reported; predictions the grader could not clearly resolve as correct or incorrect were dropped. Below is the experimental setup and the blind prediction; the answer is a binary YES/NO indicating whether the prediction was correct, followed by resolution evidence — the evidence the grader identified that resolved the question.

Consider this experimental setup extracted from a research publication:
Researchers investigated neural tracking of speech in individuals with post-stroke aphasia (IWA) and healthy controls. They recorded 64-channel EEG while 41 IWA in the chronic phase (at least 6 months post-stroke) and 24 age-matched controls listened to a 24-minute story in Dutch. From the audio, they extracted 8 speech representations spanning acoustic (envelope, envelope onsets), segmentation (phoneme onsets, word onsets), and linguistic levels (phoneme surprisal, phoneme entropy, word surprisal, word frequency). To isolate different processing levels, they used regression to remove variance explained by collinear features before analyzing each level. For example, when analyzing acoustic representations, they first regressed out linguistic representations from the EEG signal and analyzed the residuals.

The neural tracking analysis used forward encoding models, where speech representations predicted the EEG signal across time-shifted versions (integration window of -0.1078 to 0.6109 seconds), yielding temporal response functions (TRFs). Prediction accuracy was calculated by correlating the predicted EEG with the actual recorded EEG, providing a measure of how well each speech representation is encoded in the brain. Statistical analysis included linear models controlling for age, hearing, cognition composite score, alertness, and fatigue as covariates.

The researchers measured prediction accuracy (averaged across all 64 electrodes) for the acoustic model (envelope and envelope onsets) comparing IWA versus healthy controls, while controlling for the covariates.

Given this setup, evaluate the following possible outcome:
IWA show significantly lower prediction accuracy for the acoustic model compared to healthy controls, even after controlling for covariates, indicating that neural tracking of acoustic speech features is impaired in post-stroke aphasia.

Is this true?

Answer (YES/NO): YES